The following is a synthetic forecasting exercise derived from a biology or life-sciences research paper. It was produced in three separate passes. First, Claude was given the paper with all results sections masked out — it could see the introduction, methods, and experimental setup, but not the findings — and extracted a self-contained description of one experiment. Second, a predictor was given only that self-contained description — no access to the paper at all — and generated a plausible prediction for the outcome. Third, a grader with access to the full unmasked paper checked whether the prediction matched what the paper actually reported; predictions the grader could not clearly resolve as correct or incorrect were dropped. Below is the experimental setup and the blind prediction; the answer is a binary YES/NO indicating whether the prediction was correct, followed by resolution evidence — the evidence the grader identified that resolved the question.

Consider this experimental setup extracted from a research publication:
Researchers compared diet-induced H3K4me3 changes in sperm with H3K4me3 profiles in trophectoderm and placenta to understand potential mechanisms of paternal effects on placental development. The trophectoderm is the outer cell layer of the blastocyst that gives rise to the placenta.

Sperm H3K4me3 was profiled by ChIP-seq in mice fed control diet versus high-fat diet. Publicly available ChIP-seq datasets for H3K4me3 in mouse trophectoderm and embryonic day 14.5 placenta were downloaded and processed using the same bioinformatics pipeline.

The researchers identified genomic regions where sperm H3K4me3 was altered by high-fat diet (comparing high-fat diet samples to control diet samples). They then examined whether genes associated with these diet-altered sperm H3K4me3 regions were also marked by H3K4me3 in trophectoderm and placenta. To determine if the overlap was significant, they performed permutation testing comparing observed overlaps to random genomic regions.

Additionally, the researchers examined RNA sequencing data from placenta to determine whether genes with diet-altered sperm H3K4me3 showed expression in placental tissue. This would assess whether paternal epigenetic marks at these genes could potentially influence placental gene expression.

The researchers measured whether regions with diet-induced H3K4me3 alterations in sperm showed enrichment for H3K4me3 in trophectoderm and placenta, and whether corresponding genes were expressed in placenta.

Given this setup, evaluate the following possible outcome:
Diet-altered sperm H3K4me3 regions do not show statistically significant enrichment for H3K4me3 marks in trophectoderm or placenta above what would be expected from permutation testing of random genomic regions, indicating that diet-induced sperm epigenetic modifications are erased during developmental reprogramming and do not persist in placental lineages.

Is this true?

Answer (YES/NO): NO